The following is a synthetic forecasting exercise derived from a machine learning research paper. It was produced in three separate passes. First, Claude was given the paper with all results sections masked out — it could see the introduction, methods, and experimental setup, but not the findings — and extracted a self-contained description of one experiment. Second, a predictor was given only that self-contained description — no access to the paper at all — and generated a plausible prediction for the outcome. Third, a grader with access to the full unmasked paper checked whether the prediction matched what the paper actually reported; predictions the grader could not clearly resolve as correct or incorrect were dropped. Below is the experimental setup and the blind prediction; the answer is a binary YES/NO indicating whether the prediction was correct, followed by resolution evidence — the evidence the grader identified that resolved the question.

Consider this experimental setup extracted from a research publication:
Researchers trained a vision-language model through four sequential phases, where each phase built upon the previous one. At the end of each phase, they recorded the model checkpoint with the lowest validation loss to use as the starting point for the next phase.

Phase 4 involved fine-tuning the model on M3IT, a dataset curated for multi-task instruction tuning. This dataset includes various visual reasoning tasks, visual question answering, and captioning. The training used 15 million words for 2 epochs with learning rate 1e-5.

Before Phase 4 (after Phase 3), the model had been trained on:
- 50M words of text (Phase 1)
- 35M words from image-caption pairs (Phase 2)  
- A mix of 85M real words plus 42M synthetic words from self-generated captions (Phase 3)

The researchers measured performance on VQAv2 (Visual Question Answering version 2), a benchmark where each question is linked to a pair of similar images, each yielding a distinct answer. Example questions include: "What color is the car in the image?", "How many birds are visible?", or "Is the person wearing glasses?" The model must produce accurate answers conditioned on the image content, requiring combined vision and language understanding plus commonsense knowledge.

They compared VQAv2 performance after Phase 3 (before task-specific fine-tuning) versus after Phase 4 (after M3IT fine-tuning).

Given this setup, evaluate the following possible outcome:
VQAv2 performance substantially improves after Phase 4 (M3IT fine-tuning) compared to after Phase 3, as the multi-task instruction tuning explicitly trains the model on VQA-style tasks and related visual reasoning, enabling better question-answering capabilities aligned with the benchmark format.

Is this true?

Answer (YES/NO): NO